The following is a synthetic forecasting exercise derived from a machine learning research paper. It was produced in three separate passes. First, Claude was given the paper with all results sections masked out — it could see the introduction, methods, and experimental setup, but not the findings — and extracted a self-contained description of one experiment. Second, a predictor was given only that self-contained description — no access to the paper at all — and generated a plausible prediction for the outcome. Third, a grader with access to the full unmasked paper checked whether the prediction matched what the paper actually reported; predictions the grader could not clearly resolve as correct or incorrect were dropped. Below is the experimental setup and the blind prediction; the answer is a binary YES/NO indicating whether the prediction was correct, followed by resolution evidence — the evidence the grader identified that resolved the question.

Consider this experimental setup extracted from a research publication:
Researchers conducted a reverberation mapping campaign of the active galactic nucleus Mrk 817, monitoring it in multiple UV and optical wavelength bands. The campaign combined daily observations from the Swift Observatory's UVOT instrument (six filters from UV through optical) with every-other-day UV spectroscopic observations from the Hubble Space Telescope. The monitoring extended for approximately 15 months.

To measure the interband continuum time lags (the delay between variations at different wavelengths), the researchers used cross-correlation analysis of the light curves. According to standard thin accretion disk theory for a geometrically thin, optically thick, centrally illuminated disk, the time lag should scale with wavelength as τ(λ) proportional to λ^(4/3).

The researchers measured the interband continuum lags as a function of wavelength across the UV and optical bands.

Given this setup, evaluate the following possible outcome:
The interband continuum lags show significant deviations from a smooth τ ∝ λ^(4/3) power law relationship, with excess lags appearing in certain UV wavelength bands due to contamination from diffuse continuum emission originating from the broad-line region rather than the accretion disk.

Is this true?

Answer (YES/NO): NO